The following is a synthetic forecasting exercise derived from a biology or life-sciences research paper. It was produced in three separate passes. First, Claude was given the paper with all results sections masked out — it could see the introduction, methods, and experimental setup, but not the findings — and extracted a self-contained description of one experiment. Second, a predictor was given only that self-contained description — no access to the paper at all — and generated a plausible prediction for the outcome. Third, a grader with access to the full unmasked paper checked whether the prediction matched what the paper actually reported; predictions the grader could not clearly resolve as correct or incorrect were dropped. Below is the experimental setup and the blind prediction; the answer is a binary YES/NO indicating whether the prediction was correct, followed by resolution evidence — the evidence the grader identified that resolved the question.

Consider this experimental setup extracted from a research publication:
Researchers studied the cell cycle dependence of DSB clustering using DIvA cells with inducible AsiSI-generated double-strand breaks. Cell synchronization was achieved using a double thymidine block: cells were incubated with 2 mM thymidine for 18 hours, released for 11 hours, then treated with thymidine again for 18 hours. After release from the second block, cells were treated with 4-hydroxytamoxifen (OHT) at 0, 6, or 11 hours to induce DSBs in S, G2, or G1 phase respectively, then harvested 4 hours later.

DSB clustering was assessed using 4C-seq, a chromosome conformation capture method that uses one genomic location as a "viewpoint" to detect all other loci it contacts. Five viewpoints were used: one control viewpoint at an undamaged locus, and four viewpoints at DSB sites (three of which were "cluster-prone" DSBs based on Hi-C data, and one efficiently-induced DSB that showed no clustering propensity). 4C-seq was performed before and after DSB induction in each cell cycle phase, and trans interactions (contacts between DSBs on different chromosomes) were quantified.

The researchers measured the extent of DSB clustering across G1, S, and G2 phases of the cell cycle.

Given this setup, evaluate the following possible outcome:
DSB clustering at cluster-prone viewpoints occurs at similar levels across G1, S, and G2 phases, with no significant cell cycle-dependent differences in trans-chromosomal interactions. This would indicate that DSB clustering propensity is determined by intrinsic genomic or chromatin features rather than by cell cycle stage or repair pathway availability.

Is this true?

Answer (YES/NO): NO